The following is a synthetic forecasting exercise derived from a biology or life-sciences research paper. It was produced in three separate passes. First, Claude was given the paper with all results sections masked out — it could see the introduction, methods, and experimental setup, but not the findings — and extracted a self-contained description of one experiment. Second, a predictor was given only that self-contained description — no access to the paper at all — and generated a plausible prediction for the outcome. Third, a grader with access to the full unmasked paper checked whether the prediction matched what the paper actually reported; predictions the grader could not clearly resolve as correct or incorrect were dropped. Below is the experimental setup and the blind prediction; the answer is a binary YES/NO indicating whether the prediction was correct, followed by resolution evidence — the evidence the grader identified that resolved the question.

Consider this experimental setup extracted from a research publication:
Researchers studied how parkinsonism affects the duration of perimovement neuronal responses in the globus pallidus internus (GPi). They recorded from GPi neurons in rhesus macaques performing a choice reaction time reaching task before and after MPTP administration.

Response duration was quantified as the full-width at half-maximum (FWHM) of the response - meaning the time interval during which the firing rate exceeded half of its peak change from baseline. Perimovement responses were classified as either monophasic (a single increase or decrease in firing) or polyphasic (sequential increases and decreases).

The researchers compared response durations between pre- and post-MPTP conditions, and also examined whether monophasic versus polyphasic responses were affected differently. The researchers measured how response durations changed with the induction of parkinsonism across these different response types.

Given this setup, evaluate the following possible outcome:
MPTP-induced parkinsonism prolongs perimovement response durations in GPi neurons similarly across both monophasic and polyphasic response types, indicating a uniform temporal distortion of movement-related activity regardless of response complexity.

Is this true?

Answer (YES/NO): NO